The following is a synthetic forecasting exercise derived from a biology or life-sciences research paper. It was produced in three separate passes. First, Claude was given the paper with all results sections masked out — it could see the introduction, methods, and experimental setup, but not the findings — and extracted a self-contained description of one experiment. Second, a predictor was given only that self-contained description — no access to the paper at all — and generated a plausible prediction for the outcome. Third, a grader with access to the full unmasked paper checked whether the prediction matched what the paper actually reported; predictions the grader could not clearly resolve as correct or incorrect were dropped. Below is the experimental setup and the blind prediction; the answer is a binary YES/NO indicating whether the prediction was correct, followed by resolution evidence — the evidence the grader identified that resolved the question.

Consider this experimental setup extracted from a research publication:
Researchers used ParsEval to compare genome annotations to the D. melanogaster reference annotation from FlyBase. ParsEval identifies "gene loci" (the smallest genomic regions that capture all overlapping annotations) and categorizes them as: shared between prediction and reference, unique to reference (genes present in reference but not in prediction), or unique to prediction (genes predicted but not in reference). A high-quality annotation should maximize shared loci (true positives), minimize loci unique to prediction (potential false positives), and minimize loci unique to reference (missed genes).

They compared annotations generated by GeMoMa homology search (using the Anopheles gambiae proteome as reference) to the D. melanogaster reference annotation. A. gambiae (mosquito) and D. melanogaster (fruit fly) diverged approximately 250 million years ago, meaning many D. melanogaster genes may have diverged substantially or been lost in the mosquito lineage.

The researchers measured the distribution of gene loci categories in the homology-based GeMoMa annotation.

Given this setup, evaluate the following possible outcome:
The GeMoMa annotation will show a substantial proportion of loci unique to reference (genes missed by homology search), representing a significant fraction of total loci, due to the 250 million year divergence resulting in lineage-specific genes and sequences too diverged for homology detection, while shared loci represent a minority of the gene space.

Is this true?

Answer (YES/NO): NO